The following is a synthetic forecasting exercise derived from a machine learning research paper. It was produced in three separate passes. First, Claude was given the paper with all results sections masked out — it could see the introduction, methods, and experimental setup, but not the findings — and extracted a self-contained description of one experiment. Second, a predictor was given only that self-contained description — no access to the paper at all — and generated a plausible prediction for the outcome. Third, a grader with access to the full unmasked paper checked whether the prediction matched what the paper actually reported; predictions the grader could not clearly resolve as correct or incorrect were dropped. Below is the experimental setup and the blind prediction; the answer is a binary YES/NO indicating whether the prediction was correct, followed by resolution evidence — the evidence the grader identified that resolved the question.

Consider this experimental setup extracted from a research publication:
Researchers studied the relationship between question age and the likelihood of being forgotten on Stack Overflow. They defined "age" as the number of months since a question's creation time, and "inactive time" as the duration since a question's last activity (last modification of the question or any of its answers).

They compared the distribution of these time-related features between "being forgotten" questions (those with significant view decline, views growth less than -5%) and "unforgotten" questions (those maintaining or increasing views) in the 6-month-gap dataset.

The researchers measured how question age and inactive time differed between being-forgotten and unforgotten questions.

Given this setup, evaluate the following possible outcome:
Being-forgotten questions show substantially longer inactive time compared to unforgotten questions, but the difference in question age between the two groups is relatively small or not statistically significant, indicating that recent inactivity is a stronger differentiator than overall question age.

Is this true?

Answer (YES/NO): NO